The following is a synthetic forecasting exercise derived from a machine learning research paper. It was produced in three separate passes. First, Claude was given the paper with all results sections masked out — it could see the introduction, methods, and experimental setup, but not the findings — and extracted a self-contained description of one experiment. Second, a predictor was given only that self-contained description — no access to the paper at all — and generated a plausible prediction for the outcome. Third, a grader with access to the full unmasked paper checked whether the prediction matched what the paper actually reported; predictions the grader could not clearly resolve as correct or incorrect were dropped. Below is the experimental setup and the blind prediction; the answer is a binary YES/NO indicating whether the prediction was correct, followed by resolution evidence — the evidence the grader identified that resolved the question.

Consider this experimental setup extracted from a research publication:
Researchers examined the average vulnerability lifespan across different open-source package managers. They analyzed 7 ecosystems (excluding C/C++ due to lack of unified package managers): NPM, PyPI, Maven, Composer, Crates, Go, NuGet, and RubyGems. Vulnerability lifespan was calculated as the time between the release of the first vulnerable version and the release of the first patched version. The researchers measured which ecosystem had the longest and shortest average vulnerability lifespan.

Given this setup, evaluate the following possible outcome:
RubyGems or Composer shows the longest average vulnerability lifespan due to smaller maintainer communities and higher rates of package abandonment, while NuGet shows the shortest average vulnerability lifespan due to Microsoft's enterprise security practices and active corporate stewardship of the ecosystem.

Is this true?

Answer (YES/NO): NO